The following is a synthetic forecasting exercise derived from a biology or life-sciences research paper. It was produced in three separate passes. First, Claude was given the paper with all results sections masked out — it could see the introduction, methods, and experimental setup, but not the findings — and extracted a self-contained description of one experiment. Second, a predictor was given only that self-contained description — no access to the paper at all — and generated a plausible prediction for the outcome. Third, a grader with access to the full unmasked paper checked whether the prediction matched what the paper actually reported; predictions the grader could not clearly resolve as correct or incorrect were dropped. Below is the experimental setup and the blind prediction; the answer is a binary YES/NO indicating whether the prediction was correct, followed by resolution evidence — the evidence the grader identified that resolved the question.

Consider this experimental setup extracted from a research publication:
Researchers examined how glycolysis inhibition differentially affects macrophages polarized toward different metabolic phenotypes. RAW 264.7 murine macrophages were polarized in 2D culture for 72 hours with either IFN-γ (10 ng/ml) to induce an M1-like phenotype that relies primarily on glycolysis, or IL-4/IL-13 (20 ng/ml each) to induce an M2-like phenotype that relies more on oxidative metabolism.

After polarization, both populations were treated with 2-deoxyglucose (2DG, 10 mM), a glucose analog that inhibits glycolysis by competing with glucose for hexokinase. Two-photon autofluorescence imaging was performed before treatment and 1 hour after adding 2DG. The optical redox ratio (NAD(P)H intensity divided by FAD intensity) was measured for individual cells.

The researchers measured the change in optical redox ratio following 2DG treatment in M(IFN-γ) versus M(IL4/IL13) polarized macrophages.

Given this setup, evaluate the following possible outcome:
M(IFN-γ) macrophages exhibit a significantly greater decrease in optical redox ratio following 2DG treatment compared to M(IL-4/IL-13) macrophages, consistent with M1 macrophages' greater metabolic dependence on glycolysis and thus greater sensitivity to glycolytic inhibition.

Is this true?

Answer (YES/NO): YES